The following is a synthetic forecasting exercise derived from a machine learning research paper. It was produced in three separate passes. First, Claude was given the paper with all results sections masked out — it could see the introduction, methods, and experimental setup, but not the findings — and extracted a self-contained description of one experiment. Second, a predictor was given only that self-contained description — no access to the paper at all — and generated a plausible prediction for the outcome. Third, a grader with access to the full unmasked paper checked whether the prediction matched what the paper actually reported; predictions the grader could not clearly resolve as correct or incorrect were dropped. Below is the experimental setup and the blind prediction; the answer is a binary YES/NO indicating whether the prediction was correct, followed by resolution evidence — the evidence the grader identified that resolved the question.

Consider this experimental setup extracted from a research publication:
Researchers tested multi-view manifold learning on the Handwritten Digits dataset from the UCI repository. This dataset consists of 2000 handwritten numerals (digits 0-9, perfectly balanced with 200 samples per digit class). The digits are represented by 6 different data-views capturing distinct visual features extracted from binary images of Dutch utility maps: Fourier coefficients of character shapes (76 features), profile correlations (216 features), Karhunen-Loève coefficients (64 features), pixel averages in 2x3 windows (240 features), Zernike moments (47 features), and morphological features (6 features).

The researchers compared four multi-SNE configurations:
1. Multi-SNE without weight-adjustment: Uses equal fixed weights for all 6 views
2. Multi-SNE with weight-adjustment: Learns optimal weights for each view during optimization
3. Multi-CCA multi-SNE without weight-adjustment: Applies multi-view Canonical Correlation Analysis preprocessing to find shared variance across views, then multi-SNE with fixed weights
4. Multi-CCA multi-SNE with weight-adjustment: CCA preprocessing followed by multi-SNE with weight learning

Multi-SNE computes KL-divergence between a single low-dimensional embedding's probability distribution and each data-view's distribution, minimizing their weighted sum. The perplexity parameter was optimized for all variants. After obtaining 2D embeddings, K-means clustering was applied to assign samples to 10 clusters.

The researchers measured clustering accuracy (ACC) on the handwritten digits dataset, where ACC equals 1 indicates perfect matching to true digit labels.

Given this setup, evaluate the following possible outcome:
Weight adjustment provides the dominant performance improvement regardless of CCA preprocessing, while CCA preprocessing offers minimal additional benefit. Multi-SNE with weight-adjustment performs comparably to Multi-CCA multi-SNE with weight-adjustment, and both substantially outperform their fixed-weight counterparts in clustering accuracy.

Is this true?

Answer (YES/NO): NO